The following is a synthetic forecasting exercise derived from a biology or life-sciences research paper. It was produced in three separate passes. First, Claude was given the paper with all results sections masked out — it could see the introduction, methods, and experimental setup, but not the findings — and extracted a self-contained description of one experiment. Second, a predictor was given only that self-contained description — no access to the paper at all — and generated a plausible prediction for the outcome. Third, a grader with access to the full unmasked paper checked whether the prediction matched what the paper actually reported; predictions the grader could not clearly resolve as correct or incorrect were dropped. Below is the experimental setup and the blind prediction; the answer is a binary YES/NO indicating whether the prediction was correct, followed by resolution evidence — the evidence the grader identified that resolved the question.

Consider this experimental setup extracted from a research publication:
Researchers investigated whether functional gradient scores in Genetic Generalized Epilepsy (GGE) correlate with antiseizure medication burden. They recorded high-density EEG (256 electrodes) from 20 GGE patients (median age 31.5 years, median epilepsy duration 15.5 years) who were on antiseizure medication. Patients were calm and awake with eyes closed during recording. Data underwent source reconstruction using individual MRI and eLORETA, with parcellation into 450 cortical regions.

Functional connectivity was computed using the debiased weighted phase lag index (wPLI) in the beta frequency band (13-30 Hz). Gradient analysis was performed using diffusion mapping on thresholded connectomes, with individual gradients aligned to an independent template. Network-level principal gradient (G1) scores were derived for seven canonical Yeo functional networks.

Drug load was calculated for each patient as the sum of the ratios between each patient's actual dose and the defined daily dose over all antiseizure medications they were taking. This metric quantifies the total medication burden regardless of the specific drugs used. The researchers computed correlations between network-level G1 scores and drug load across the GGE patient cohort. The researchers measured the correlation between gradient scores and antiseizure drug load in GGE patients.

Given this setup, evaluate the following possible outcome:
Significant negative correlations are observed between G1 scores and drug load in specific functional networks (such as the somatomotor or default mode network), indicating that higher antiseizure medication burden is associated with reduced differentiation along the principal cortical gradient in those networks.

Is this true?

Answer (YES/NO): NO